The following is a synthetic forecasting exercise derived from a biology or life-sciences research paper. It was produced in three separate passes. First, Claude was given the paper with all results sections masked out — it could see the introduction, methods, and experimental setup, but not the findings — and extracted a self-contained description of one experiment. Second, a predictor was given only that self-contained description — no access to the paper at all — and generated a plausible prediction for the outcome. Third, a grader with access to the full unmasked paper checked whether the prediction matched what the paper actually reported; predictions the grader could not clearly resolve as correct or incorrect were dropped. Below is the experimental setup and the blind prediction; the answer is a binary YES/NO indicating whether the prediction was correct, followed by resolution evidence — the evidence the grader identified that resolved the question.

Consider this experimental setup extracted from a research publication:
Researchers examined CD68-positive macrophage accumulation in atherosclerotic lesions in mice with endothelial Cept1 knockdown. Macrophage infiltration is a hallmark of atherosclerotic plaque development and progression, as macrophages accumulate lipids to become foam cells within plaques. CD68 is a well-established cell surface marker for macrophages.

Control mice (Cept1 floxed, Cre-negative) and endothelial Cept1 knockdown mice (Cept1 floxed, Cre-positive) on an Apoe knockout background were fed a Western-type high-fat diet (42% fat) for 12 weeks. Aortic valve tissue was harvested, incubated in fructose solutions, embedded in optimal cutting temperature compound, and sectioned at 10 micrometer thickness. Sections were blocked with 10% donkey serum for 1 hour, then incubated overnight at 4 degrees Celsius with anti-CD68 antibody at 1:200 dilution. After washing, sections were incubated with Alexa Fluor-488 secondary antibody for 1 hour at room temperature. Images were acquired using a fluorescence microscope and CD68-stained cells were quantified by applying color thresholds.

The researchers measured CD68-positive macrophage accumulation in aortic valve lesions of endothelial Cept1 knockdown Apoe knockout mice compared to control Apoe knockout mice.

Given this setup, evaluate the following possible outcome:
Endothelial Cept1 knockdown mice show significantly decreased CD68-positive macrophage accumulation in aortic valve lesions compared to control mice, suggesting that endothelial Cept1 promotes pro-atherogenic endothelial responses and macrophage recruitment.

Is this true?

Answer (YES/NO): YES